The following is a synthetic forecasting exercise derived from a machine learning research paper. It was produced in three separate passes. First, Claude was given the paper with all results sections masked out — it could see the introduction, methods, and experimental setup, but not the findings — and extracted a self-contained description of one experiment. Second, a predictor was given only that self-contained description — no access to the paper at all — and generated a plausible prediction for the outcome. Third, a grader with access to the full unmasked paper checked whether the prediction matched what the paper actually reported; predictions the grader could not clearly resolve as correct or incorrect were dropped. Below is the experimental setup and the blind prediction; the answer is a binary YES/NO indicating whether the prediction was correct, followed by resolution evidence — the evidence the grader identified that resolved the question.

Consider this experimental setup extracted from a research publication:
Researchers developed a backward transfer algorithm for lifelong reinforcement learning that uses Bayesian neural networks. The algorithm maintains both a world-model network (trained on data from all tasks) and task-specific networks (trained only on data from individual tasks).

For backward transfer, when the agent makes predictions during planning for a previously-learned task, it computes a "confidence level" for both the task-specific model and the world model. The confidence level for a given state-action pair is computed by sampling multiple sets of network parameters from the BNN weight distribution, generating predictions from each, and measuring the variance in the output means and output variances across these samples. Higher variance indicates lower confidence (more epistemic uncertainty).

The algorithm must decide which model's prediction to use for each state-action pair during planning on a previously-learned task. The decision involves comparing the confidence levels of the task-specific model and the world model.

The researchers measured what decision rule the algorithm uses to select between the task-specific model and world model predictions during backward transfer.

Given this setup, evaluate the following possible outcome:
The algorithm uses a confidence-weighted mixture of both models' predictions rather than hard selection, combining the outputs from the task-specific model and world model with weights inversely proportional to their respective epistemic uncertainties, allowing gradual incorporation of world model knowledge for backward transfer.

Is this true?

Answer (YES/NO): NO